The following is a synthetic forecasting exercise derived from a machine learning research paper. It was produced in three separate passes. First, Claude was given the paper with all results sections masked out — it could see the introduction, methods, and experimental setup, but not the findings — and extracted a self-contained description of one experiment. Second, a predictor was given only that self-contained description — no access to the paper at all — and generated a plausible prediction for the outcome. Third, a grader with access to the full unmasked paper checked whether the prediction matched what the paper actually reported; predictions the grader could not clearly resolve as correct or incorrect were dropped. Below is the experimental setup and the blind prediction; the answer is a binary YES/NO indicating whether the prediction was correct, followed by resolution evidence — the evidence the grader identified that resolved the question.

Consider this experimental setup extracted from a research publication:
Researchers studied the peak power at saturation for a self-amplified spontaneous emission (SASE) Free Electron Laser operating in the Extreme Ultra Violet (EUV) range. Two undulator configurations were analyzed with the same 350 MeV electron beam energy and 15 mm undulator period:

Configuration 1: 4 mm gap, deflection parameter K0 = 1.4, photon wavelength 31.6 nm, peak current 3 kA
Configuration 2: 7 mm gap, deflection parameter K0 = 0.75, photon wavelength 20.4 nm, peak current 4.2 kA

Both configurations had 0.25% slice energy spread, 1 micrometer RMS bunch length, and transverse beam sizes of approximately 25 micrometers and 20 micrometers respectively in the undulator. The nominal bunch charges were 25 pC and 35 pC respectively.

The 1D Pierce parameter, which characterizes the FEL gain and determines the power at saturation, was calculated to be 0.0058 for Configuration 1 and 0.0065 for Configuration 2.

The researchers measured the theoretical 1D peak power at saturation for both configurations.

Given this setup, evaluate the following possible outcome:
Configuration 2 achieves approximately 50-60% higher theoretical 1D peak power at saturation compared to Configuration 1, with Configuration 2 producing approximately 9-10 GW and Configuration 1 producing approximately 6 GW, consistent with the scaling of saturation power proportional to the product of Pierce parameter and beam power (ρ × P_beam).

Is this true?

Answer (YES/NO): NO